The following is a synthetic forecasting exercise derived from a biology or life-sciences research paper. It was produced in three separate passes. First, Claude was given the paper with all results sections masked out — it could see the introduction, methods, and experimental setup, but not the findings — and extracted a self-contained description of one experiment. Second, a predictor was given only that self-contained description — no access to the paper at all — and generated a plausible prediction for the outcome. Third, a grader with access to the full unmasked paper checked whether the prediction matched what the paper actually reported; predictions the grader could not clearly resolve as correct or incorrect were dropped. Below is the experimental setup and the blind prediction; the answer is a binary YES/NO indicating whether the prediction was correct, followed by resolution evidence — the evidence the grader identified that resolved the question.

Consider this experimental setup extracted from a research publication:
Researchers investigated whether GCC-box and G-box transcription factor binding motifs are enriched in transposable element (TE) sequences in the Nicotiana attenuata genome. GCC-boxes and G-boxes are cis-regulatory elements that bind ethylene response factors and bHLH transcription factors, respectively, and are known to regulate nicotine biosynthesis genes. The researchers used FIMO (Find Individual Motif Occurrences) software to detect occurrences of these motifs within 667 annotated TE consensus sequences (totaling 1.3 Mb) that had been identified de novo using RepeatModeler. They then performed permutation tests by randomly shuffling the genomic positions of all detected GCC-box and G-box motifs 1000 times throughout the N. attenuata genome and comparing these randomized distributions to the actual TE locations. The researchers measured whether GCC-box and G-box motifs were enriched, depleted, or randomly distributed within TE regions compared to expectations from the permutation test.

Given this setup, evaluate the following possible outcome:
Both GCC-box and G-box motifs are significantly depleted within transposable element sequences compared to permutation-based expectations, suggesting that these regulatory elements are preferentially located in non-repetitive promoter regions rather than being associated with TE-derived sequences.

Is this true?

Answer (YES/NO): NO